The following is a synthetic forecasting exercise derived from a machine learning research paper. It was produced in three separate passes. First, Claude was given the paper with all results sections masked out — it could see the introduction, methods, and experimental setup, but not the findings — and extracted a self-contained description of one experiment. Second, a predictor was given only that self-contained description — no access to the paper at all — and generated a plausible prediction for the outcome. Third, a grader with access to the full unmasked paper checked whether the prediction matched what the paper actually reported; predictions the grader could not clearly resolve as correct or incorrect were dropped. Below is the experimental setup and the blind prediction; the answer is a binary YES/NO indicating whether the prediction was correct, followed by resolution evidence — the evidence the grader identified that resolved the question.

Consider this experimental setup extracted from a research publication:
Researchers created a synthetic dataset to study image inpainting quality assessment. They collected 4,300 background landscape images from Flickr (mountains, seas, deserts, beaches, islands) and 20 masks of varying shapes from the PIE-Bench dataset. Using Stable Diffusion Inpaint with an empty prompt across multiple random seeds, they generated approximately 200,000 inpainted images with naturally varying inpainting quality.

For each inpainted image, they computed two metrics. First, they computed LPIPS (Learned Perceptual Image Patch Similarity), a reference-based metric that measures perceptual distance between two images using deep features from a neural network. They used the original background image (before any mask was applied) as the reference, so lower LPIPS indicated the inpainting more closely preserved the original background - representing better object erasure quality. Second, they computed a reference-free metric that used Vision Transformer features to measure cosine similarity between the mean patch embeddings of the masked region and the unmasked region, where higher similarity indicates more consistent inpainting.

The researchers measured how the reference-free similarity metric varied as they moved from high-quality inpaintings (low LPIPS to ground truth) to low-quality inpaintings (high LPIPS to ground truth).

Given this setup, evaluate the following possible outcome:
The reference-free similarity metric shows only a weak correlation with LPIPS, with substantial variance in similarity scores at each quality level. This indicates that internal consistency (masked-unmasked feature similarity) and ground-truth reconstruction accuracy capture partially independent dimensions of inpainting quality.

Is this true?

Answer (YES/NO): NO